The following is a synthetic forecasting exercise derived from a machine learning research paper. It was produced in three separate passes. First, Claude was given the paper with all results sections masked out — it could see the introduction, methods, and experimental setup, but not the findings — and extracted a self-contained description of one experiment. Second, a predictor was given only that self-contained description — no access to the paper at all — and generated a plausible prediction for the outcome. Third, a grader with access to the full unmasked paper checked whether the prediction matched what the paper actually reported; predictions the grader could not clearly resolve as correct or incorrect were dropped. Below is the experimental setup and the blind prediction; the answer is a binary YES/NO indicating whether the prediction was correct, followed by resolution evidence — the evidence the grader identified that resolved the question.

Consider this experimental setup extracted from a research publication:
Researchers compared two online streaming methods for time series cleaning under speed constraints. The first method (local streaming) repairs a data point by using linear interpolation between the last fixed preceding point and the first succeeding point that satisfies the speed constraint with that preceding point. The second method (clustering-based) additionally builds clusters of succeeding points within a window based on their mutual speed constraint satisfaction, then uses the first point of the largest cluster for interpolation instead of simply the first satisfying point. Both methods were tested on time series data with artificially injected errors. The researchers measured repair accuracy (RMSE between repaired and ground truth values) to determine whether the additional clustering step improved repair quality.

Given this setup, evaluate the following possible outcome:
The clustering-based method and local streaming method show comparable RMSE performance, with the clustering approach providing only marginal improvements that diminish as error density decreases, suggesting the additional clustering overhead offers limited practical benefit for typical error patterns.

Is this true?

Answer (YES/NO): NO